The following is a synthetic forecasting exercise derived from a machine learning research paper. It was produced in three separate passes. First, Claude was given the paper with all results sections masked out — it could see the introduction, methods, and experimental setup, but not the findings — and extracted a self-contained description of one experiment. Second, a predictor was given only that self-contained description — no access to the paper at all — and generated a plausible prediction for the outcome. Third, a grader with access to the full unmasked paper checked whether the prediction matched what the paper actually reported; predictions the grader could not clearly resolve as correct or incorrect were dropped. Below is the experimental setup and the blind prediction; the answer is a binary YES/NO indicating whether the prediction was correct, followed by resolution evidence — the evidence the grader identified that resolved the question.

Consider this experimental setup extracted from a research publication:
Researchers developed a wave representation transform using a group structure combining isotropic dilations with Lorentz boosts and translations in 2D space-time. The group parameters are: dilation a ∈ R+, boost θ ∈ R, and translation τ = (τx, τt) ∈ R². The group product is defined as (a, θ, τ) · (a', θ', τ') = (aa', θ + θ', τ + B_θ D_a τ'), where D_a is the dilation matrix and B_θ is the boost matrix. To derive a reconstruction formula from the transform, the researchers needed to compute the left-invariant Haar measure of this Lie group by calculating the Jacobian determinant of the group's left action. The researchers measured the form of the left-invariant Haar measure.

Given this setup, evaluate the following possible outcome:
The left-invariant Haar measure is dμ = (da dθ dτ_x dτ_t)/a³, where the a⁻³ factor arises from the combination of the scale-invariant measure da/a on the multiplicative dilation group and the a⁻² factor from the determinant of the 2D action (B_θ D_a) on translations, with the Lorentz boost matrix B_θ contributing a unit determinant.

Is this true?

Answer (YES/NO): YES